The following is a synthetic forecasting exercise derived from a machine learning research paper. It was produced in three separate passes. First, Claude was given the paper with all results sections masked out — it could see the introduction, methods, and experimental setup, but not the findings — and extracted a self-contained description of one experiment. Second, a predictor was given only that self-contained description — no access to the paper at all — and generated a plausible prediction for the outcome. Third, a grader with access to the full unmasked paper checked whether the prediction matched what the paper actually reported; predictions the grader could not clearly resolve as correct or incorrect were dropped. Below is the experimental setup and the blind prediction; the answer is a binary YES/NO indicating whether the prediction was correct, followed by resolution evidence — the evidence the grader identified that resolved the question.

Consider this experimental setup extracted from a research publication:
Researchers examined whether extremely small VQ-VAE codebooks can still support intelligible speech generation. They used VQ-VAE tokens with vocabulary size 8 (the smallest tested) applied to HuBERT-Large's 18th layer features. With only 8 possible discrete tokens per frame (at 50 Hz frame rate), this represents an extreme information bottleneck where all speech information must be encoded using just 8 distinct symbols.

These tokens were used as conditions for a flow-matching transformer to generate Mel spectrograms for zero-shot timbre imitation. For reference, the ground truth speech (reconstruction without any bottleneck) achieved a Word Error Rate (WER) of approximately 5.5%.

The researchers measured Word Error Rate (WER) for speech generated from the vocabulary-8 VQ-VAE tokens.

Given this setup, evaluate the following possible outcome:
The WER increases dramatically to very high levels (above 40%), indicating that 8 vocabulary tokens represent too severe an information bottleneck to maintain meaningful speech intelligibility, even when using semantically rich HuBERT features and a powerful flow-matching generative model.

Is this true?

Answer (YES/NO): NO